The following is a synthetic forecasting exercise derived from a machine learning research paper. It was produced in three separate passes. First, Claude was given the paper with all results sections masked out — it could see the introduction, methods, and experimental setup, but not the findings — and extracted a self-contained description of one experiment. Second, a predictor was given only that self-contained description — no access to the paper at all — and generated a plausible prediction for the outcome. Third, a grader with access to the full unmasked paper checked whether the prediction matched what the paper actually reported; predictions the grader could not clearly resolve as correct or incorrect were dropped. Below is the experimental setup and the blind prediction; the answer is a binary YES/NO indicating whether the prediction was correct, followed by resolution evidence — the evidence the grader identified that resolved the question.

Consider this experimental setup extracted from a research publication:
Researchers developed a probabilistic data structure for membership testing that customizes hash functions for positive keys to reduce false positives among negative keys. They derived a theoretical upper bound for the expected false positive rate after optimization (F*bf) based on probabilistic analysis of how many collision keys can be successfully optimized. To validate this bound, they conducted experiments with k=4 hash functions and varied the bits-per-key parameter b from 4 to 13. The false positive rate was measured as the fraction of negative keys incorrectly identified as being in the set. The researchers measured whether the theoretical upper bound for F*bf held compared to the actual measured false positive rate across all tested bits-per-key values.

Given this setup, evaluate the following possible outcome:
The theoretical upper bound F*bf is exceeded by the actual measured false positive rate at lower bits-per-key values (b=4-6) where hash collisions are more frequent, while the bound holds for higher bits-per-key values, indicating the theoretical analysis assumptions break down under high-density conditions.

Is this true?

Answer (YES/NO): NO